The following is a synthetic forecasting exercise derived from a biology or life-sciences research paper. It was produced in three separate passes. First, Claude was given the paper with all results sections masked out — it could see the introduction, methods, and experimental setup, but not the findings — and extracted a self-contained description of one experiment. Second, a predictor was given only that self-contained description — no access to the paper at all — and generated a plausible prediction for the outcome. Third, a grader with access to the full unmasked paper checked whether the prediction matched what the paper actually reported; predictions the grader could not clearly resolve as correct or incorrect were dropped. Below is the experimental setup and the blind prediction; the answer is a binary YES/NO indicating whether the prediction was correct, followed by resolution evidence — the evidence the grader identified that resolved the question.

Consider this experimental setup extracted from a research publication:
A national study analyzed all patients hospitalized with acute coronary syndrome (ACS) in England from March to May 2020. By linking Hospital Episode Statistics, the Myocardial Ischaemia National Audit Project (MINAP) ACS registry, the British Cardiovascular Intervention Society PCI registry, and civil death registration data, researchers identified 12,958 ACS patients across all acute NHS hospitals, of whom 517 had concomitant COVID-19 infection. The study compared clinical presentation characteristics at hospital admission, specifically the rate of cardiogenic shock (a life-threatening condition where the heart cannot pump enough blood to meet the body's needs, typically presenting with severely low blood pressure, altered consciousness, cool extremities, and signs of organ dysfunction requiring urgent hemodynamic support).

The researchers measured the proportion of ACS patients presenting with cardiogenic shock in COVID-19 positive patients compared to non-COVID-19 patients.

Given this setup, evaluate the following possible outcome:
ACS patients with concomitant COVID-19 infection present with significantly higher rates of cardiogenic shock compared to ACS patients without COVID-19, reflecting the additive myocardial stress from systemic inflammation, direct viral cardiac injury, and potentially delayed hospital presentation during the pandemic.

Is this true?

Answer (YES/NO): YES